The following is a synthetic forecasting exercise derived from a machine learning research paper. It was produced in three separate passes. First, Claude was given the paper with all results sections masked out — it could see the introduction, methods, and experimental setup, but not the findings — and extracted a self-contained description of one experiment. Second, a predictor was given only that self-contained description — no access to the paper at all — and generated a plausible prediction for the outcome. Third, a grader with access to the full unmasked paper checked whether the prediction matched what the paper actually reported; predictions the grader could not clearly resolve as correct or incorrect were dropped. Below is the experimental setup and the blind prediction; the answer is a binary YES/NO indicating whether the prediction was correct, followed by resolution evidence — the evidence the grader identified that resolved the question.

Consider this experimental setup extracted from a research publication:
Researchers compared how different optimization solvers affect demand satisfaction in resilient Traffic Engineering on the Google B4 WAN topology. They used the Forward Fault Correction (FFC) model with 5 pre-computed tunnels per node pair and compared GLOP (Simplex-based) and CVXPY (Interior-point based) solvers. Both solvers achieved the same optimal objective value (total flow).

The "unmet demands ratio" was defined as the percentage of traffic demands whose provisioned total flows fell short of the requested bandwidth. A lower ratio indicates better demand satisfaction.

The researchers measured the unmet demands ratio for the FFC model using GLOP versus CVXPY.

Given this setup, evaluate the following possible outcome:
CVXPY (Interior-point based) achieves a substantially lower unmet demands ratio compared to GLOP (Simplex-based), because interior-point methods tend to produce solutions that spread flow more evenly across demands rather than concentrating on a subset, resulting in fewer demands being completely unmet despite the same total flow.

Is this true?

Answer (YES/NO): NO